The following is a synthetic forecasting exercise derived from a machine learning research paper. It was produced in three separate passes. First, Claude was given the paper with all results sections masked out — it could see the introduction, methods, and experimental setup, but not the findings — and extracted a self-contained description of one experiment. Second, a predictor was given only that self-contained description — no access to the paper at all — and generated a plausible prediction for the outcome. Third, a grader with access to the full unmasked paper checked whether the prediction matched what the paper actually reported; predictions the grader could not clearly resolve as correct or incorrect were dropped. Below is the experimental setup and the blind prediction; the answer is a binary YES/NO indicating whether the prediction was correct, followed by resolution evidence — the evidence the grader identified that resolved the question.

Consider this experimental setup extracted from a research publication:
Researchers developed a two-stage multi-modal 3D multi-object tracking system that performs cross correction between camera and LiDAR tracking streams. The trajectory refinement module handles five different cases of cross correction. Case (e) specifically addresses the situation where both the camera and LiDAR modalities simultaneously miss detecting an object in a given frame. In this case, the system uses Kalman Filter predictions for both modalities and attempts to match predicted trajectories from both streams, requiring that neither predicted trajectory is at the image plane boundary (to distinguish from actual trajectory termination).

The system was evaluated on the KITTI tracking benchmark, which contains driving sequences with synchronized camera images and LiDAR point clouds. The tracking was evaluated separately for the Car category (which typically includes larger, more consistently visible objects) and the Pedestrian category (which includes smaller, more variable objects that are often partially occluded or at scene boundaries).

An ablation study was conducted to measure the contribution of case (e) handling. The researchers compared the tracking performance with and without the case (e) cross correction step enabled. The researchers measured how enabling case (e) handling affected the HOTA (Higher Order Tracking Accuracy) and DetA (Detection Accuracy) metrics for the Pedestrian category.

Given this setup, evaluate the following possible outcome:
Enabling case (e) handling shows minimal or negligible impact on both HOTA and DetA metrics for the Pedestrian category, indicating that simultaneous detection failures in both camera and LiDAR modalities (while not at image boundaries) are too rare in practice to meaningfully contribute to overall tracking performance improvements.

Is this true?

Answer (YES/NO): NO